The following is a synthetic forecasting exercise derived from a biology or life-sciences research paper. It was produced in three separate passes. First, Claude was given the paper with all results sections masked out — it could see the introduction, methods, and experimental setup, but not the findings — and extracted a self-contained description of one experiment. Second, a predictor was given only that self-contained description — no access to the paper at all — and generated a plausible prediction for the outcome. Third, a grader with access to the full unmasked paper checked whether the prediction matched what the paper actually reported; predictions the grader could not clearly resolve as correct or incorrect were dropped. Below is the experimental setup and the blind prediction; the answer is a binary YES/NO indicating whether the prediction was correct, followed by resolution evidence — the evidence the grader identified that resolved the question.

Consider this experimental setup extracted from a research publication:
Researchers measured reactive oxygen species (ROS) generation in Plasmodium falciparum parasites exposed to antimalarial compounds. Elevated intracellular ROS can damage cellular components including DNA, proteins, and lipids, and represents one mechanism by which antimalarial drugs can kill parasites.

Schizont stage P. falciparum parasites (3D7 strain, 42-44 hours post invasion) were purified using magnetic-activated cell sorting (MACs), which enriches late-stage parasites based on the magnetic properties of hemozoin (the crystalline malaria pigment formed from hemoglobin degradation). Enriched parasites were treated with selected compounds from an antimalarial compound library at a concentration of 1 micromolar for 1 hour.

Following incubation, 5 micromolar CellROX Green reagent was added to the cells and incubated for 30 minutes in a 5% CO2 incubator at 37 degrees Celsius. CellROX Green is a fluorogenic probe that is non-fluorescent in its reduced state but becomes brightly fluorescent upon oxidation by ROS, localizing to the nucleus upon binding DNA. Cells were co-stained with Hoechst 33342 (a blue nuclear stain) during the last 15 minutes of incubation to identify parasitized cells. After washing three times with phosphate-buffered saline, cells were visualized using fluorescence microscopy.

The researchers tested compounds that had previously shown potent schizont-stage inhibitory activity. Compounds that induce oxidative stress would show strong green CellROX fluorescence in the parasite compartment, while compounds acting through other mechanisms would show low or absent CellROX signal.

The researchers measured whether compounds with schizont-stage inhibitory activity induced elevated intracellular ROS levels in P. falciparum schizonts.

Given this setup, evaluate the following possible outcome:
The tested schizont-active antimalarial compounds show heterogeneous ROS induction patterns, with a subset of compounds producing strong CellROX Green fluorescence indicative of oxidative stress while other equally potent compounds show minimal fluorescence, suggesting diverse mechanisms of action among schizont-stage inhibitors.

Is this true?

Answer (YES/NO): NO